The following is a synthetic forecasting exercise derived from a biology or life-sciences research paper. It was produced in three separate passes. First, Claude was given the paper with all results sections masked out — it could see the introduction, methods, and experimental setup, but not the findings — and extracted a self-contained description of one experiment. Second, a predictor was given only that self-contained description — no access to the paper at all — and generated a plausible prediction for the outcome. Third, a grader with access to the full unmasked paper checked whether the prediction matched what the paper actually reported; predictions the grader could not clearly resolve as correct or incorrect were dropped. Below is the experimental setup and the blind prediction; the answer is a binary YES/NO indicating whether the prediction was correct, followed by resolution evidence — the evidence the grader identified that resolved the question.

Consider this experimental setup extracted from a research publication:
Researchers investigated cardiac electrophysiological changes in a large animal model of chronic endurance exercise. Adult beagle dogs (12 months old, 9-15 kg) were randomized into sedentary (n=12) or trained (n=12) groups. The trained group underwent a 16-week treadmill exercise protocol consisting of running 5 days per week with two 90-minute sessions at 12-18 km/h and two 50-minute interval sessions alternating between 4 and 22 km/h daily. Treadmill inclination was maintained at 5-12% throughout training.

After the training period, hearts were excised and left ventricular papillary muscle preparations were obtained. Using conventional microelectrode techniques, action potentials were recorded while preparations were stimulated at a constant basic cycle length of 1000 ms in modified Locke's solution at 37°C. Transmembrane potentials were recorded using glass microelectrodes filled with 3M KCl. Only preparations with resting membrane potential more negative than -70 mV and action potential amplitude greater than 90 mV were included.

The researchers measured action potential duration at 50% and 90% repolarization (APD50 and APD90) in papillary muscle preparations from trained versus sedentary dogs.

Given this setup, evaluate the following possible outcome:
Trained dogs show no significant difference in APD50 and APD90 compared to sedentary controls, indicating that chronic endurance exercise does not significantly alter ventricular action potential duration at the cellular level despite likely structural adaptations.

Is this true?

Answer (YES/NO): NO